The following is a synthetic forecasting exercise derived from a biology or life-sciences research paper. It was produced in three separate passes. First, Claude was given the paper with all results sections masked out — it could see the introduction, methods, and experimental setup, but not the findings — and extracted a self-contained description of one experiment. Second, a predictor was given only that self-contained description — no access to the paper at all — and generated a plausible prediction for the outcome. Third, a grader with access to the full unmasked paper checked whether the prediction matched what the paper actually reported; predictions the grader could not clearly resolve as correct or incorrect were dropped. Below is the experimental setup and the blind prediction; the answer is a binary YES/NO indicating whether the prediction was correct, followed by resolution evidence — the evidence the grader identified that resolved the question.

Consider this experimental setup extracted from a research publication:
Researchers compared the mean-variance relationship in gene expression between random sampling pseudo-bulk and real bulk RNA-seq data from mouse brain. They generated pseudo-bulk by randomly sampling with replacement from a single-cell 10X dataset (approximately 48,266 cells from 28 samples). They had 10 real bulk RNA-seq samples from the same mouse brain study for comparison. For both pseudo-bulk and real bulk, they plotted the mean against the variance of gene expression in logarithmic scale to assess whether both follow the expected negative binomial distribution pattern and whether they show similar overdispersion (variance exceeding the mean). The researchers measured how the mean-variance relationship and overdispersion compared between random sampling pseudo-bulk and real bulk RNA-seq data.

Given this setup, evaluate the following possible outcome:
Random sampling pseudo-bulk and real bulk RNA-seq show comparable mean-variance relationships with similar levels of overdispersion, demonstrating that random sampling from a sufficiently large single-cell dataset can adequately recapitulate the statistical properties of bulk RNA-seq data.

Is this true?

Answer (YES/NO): NO